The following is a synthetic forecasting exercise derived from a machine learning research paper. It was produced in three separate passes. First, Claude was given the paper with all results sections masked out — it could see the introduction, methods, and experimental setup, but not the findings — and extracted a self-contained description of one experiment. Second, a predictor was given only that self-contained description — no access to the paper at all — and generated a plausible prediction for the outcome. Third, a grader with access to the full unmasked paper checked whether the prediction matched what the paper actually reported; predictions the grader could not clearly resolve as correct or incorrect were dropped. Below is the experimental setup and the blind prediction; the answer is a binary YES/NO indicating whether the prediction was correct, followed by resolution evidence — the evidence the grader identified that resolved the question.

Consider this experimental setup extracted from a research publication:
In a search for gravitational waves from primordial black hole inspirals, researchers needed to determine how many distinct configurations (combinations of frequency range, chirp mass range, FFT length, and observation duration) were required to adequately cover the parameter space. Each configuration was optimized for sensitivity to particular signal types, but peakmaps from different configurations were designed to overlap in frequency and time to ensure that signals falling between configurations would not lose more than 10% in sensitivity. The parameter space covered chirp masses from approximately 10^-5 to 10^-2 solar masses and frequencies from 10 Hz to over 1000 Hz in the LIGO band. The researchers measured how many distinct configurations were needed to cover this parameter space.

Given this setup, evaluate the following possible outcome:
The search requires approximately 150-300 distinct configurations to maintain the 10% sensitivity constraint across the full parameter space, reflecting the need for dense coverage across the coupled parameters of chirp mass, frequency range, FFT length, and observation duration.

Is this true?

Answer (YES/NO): NO